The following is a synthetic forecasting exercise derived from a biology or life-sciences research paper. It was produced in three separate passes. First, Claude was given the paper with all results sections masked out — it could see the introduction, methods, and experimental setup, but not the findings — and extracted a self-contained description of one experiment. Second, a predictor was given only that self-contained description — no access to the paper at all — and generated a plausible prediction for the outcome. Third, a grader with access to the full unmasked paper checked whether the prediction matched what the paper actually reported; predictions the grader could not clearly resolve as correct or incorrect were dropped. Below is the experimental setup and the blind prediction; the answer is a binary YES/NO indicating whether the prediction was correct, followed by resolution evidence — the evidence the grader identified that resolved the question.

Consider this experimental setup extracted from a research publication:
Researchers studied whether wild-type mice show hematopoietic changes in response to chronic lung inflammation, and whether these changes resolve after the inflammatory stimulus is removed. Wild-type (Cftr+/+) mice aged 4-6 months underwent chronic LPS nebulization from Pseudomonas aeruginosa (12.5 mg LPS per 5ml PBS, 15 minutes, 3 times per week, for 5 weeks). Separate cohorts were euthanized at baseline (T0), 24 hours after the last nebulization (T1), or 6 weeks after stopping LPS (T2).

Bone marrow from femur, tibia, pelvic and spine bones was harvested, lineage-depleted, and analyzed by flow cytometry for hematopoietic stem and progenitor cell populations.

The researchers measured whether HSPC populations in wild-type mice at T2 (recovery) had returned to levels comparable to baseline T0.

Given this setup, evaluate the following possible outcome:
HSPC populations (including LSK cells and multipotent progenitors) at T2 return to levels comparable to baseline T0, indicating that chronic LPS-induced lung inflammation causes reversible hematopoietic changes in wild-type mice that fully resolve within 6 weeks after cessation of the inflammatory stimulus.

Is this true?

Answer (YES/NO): NO